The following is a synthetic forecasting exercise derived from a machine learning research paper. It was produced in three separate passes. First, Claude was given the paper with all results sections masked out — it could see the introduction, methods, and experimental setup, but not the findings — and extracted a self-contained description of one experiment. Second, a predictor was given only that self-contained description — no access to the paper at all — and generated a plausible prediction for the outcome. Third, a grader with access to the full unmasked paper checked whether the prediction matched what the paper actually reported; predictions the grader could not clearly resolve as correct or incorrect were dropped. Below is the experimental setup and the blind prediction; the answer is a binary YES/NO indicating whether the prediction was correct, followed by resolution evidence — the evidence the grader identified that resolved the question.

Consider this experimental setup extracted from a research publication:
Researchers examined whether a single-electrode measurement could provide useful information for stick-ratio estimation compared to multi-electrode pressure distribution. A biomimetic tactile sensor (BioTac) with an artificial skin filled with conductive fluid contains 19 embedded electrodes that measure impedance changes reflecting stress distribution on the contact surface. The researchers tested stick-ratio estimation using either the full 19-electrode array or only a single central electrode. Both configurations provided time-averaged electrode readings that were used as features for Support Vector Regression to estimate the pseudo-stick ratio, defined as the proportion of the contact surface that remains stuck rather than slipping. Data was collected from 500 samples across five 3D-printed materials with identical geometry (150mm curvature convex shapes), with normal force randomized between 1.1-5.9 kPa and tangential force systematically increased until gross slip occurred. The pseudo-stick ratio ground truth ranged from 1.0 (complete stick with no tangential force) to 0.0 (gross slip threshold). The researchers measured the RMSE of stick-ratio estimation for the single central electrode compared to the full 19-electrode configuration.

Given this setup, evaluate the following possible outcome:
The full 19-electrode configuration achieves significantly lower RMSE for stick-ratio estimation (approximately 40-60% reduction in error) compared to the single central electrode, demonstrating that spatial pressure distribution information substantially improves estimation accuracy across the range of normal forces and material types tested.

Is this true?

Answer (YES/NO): NO